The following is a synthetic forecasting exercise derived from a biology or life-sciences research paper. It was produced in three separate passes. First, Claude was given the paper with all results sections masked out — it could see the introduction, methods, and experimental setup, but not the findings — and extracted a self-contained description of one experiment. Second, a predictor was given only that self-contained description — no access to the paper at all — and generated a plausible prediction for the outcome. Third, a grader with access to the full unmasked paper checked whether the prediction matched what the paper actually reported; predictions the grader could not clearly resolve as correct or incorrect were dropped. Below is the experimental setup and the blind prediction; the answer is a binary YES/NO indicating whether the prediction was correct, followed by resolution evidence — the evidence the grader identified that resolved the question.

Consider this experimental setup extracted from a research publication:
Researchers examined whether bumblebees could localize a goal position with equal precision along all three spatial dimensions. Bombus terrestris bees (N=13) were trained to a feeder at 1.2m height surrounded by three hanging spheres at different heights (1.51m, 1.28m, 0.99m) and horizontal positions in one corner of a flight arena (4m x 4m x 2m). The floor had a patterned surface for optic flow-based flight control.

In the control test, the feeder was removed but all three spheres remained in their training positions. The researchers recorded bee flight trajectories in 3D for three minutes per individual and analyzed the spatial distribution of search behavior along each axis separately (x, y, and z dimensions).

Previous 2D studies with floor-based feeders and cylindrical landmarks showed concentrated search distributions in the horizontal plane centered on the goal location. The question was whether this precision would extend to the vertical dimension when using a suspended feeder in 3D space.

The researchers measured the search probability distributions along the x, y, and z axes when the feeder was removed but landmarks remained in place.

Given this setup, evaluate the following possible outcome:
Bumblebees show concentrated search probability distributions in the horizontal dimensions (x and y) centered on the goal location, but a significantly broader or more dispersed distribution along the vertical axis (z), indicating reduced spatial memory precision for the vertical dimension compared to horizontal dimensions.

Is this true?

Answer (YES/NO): NO